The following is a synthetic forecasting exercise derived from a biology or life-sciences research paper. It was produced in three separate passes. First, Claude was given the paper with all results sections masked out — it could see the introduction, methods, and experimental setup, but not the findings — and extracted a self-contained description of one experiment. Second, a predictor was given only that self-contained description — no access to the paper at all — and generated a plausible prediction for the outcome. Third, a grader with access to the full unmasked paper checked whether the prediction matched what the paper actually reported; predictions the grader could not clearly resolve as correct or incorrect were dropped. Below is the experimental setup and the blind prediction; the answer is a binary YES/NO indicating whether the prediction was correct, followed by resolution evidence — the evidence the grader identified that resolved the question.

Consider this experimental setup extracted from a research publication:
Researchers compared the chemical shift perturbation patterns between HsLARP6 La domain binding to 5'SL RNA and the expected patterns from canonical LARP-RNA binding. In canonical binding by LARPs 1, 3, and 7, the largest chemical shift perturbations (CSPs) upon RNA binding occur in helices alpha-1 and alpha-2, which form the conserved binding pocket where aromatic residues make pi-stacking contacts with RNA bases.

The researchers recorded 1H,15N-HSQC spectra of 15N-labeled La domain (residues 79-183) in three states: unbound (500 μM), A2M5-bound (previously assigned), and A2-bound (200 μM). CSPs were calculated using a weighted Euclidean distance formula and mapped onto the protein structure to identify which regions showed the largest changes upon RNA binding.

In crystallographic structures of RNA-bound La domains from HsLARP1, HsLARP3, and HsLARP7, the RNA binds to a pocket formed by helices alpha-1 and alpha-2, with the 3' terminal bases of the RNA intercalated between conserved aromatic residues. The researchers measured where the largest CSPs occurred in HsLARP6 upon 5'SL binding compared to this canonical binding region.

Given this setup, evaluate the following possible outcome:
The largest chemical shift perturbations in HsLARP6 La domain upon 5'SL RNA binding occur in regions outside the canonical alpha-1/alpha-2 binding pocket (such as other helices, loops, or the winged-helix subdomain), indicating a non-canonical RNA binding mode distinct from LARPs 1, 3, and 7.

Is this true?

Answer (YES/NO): YES